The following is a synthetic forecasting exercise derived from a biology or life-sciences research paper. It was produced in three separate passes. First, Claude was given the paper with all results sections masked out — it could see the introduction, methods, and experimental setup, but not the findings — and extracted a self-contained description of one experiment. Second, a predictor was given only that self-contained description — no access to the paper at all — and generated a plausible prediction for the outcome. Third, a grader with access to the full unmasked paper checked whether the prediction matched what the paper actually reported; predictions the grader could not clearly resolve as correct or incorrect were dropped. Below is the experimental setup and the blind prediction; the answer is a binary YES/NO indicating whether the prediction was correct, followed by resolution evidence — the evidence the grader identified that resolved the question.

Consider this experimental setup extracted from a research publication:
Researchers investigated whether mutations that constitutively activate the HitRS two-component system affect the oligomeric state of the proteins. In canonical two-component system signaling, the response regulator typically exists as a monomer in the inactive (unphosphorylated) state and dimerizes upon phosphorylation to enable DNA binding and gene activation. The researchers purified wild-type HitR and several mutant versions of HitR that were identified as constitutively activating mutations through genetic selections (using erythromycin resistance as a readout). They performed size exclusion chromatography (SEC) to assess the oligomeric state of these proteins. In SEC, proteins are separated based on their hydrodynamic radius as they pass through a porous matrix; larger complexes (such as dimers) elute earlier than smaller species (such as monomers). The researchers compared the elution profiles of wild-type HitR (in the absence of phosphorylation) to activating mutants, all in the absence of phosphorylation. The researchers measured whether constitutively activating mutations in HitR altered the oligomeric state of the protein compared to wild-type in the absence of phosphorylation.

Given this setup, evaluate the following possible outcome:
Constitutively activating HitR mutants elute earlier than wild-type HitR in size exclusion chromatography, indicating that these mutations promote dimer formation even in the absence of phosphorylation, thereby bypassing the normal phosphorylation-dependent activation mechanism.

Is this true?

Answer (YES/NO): NO